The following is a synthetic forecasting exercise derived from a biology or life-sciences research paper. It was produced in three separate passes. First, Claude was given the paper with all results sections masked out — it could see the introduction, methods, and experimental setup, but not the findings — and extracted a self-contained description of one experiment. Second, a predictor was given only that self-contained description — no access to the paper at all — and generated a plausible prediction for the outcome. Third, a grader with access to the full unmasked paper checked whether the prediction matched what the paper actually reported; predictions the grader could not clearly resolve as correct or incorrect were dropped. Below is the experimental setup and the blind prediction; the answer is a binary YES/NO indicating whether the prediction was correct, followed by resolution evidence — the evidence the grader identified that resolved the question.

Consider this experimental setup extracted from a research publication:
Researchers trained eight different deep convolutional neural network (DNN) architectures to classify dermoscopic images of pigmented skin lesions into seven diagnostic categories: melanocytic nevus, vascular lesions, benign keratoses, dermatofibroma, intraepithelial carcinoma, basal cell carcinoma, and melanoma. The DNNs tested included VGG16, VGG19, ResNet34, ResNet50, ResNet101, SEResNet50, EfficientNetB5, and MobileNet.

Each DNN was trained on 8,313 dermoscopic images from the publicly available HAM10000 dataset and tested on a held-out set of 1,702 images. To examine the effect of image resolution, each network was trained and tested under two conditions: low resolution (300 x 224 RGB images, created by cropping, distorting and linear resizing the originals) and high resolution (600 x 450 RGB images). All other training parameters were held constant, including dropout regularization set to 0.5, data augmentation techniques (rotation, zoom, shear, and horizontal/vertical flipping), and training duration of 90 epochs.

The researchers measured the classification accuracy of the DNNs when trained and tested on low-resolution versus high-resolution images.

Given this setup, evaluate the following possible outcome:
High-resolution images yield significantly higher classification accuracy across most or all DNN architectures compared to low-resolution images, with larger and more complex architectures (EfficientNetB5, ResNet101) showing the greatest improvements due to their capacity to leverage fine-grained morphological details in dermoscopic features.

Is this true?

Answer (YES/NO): NO